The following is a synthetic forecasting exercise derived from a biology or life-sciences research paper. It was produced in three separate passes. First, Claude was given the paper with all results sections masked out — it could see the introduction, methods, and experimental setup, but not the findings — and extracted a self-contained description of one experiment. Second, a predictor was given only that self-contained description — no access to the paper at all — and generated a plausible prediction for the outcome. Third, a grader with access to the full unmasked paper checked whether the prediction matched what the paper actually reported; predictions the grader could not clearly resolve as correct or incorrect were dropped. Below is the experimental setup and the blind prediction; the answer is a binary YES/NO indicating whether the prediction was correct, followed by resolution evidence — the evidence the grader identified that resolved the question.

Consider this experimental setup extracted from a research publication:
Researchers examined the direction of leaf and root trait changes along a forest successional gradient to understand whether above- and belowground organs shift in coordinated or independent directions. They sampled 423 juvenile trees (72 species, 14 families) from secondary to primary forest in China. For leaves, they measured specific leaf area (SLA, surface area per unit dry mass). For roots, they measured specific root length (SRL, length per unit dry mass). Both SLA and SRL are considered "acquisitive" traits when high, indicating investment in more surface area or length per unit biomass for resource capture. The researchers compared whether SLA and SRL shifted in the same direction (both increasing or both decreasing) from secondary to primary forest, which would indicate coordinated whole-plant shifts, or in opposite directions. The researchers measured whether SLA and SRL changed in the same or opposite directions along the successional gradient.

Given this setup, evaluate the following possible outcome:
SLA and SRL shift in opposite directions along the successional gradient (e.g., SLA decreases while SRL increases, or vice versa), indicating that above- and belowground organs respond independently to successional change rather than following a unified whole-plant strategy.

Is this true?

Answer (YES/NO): NO